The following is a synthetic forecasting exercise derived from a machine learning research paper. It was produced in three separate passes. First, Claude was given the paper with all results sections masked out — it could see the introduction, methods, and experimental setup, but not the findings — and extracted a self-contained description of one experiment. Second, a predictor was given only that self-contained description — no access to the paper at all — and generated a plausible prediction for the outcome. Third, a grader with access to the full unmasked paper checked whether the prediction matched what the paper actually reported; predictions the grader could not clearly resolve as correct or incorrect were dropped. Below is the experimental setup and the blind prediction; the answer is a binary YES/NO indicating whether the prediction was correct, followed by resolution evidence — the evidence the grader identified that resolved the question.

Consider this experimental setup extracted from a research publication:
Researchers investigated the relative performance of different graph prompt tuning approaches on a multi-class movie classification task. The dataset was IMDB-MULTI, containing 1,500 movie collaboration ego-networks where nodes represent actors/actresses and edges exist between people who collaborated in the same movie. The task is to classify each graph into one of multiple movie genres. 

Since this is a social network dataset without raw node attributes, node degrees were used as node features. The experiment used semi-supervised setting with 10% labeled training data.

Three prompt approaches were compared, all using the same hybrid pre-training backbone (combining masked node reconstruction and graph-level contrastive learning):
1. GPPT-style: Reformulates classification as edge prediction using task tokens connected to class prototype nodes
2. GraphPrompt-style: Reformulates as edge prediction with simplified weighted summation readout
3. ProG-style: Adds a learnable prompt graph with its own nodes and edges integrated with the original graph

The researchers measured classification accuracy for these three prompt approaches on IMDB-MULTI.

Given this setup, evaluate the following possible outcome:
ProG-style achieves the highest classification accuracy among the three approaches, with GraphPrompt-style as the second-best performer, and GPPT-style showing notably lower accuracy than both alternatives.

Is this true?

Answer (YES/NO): NO